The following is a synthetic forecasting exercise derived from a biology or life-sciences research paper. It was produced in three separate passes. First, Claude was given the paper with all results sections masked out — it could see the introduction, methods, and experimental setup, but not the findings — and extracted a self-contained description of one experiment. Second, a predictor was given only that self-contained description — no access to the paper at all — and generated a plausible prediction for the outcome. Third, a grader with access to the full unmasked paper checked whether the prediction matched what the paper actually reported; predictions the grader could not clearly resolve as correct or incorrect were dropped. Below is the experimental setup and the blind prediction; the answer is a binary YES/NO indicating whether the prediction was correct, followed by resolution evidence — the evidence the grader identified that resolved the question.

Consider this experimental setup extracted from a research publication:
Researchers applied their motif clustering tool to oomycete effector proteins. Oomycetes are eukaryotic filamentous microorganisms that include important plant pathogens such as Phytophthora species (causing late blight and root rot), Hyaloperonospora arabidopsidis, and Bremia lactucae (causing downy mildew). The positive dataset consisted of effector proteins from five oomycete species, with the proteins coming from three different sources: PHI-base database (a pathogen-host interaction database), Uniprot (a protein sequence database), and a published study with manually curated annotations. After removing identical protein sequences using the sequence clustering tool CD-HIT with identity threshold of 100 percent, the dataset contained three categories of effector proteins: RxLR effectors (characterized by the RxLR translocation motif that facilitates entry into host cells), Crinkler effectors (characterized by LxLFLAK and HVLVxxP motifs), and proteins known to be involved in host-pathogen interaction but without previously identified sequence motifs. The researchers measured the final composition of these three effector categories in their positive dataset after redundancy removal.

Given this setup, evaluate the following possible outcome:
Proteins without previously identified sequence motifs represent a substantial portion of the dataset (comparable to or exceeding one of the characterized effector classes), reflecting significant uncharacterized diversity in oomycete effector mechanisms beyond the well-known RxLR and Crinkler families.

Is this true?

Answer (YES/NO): NO